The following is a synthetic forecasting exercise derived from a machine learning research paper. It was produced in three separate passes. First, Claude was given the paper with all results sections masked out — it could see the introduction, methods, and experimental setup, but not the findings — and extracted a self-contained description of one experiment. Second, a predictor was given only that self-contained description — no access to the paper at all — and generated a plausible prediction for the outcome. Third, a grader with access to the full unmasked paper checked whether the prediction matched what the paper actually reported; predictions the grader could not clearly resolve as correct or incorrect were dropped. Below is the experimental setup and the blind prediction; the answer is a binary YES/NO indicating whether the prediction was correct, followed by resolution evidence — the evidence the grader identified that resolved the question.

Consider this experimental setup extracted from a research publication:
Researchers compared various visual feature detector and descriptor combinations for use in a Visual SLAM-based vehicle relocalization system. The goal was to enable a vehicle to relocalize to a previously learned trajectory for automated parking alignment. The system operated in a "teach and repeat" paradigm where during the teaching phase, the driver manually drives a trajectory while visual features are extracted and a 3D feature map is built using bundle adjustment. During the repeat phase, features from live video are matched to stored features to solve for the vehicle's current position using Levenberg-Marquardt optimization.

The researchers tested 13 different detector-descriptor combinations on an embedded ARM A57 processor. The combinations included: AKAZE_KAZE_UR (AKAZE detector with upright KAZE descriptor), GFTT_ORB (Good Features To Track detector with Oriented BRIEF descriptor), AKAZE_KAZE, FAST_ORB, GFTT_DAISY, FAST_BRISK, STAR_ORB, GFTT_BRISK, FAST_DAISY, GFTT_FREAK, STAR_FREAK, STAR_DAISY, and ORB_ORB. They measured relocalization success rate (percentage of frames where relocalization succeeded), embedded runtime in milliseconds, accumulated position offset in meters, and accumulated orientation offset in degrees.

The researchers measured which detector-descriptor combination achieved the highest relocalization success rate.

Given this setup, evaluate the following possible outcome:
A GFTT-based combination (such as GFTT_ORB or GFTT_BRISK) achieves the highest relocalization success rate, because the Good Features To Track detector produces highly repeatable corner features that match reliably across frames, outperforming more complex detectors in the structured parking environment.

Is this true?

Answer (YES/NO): NO